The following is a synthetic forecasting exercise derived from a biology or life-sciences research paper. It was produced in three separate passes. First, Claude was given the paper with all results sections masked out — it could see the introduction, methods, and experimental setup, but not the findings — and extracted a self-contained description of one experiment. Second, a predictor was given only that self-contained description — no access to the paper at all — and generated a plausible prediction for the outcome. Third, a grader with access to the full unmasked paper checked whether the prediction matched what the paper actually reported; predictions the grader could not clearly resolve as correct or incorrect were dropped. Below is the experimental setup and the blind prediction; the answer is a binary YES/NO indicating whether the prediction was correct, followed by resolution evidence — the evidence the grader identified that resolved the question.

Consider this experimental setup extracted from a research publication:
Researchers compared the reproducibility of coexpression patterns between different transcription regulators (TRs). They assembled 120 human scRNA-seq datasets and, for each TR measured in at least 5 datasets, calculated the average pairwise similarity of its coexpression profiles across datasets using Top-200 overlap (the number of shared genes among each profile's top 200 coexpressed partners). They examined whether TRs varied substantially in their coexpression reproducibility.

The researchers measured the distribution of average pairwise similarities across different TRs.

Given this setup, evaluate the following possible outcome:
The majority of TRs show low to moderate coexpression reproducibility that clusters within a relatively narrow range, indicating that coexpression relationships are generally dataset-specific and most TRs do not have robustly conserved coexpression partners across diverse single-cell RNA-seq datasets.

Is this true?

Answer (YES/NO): NO